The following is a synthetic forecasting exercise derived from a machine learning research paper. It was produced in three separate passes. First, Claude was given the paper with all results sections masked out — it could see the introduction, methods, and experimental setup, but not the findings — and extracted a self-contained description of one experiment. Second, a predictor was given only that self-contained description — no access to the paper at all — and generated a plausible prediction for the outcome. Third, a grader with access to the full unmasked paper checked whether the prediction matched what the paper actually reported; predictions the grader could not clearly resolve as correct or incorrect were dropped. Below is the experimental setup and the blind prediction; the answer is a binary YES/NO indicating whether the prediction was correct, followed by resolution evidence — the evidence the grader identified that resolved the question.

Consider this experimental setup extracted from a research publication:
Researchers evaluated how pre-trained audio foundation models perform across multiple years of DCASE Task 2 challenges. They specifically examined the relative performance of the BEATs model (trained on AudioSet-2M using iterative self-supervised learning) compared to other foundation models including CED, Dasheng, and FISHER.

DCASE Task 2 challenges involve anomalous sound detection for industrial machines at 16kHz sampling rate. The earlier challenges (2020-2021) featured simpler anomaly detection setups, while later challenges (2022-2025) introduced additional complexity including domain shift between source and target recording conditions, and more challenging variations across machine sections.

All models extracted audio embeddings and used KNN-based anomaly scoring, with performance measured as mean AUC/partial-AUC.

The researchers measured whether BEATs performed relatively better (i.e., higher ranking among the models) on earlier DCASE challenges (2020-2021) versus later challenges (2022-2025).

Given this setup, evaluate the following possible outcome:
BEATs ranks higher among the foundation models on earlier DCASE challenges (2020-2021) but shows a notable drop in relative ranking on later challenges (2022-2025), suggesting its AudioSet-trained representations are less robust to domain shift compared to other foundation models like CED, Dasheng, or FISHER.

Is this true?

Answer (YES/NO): YES